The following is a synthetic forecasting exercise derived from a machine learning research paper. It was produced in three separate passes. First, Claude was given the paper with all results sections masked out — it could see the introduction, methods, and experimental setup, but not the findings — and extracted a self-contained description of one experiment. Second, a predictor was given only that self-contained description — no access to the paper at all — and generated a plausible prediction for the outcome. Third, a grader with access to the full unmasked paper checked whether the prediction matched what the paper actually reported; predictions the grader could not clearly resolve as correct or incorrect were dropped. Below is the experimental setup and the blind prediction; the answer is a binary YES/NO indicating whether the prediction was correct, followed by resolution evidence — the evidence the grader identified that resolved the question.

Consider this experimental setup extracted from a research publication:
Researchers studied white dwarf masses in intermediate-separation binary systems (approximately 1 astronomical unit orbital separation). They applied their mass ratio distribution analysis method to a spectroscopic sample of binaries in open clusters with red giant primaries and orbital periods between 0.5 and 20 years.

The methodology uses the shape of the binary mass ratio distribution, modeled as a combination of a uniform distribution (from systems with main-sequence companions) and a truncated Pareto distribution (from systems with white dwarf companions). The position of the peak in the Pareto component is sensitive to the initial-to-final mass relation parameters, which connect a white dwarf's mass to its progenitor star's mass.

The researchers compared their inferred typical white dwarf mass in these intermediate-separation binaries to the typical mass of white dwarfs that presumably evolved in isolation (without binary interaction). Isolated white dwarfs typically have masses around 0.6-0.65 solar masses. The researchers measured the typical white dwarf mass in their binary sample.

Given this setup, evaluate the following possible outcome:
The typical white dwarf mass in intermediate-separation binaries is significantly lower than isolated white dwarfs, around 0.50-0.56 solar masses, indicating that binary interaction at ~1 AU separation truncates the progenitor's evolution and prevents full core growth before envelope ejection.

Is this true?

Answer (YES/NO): YES